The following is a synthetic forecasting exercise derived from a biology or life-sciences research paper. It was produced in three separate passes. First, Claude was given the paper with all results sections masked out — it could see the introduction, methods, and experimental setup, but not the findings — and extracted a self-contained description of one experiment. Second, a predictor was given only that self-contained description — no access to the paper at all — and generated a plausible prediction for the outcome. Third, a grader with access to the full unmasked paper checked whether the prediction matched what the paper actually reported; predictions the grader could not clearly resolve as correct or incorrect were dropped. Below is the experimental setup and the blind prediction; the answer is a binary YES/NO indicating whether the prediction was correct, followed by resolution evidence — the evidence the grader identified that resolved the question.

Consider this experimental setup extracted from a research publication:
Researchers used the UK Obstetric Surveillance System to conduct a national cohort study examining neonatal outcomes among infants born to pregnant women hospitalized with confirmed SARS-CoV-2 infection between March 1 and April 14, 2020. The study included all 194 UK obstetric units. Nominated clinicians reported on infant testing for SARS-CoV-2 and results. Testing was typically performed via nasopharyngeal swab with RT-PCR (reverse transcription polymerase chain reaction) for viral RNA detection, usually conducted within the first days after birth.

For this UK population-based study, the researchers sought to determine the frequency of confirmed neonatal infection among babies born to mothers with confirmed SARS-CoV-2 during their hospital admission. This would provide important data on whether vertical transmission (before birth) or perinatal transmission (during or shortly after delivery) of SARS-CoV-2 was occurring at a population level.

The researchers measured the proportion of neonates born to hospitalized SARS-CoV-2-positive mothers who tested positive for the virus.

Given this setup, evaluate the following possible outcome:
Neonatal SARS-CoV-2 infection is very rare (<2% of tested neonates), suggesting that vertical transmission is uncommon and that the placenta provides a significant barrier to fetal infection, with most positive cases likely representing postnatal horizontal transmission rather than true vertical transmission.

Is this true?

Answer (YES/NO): NO